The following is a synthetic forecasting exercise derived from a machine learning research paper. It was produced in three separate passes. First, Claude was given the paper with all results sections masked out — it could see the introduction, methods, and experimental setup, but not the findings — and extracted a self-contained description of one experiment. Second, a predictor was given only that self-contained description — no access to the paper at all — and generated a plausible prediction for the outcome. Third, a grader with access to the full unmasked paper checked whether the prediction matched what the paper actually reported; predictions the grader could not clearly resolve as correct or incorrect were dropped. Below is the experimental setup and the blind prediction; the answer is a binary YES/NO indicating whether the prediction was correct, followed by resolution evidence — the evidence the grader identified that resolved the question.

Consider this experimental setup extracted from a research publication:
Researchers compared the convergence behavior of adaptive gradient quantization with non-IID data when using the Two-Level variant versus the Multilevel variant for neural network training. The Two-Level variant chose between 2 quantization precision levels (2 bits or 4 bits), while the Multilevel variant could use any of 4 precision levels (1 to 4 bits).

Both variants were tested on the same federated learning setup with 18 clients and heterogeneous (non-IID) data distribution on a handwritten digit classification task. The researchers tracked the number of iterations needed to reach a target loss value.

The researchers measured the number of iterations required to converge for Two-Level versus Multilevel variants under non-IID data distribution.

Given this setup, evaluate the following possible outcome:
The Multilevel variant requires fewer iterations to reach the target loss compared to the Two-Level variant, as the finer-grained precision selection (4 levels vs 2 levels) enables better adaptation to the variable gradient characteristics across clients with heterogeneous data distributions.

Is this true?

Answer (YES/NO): NO